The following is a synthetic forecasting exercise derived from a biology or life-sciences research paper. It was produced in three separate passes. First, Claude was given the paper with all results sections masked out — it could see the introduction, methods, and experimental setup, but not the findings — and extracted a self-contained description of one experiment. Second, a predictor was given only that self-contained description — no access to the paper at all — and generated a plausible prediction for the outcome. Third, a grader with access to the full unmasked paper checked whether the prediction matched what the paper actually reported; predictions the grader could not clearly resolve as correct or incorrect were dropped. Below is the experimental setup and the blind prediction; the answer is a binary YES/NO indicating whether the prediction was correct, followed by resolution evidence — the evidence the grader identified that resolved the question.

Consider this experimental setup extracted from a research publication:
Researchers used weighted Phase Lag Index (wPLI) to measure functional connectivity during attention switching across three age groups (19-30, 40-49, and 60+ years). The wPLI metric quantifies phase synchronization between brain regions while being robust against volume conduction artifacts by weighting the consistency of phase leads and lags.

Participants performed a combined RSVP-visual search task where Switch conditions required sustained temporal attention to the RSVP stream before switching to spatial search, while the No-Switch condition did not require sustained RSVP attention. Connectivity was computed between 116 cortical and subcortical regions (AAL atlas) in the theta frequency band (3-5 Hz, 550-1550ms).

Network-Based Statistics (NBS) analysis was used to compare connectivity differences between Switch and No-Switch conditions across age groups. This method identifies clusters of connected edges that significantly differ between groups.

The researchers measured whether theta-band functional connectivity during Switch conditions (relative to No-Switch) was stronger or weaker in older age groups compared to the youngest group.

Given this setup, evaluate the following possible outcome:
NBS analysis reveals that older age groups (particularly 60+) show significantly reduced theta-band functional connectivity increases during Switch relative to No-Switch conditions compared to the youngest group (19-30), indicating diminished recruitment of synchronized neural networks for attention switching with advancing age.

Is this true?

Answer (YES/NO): NO